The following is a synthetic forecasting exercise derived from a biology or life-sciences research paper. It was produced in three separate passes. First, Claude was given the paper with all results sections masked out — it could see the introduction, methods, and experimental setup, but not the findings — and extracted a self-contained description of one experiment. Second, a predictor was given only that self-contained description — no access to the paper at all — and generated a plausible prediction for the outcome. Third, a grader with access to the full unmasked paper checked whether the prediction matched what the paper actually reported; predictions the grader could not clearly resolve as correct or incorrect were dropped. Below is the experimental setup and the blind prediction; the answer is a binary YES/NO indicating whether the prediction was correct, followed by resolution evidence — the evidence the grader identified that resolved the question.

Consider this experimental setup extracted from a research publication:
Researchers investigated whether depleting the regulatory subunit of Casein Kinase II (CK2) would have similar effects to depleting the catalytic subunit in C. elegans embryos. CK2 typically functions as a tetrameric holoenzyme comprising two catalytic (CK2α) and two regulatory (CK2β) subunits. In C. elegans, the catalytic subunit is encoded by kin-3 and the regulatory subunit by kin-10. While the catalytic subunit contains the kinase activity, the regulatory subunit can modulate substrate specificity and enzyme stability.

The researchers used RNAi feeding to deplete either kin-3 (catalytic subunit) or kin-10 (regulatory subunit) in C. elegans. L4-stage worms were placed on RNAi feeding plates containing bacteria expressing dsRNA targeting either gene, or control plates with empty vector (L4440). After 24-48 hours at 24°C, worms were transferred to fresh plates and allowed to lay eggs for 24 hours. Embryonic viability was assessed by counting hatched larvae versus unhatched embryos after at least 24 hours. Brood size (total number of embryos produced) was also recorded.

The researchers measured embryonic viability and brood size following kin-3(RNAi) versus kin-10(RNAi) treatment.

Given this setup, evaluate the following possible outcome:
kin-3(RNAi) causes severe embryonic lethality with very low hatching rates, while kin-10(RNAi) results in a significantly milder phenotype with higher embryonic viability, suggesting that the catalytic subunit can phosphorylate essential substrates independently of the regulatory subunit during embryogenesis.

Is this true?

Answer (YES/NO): NO